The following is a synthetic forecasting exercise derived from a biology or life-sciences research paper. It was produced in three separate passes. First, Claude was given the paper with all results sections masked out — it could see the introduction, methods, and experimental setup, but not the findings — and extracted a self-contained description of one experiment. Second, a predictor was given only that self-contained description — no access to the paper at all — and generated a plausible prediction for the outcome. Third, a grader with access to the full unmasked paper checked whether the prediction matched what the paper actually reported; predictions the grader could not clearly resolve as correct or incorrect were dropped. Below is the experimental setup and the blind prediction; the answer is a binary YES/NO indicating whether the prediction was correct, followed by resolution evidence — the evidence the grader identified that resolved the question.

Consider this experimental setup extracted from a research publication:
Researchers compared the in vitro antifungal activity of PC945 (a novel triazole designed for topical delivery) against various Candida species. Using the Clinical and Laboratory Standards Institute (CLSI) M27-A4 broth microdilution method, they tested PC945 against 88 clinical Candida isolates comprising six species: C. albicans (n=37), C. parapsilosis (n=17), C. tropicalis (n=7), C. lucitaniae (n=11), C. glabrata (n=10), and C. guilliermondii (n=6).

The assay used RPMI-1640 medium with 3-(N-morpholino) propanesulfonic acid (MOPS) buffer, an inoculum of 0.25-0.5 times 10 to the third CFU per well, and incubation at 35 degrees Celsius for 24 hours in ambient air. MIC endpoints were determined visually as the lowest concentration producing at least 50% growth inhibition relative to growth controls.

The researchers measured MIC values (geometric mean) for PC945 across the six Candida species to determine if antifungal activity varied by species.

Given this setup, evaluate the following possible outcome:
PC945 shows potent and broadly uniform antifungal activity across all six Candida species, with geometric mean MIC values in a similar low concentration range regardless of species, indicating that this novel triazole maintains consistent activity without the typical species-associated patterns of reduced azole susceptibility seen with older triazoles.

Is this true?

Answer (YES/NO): NO